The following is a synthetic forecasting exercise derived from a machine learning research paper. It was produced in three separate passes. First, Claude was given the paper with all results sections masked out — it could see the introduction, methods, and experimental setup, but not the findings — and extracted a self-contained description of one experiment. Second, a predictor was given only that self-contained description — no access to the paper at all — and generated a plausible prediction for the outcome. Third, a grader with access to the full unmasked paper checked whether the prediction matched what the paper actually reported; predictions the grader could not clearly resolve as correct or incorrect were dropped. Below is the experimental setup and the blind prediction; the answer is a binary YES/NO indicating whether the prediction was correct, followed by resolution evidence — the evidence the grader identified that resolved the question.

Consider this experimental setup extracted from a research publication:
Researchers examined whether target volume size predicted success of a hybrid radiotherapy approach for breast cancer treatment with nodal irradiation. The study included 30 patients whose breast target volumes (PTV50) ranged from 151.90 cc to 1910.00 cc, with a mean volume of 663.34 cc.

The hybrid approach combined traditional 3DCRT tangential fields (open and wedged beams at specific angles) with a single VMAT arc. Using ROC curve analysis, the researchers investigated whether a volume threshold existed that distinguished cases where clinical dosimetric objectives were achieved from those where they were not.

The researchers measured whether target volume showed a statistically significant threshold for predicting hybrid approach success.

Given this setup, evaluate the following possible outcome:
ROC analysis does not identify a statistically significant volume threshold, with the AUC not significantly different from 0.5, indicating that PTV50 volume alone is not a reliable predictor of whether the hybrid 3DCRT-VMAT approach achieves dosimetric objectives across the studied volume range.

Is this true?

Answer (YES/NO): YES